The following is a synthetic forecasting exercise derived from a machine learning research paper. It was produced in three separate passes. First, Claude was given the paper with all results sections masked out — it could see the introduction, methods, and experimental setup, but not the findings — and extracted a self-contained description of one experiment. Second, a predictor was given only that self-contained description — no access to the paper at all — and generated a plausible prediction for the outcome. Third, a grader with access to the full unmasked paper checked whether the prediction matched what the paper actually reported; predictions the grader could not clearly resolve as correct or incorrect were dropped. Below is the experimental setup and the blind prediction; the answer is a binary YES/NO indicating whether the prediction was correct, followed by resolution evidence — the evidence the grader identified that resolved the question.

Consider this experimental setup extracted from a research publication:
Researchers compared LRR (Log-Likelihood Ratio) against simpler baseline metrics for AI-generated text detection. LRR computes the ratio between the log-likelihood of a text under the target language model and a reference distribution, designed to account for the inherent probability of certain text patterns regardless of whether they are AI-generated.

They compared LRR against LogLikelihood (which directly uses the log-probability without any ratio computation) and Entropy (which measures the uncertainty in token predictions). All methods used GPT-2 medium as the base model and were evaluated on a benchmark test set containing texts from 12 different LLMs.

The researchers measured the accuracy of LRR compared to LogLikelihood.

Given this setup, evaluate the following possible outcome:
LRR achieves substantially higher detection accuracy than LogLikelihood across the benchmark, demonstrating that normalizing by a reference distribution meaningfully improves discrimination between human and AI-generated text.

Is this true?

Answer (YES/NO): NO